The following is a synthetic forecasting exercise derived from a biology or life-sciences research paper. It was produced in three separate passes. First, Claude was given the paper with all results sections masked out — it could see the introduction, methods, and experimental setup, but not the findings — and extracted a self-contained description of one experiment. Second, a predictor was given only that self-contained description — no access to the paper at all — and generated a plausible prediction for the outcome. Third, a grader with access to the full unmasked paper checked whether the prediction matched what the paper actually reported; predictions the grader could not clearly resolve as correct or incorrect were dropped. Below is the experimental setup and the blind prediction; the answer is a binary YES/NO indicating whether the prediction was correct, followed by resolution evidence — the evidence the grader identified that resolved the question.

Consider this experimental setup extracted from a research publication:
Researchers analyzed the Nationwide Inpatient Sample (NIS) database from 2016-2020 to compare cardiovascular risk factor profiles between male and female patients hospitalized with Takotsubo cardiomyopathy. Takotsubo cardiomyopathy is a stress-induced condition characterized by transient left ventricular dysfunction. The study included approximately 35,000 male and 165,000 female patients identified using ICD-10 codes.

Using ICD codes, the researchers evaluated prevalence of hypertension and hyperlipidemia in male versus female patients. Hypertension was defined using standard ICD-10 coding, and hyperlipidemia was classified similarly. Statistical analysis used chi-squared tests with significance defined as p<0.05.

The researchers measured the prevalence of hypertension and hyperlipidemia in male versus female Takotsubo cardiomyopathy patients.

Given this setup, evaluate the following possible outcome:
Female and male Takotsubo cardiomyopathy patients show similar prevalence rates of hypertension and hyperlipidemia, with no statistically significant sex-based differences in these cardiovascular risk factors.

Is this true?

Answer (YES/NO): NO